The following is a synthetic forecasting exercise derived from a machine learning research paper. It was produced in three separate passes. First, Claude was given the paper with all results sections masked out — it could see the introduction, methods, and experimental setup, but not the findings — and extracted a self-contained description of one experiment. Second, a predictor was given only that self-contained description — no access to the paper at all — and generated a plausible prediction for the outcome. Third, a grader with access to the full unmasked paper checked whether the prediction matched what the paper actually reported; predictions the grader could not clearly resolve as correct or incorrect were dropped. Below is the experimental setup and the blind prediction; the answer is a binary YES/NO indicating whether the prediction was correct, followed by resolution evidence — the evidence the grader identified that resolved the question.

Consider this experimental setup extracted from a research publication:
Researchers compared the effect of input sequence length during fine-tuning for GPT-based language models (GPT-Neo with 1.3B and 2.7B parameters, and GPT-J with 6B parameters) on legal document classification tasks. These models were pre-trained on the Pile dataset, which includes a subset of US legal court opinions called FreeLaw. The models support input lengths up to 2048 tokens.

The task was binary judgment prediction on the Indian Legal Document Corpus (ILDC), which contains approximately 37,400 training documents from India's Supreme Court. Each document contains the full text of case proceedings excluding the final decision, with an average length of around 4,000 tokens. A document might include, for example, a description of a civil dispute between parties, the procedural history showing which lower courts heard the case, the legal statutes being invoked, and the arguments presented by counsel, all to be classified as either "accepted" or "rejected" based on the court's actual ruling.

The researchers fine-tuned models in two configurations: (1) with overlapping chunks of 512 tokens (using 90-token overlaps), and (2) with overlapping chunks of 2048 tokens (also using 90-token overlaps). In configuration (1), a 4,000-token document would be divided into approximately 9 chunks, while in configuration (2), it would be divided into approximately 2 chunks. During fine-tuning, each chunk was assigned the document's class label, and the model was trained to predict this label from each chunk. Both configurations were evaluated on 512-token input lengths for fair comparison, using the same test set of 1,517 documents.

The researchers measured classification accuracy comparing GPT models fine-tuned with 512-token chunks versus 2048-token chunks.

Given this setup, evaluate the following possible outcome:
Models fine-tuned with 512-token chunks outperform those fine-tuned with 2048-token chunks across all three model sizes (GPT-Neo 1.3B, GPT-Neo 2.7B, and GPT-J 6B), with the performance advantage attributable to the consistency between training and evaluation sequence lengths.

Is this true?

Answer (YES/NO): NO